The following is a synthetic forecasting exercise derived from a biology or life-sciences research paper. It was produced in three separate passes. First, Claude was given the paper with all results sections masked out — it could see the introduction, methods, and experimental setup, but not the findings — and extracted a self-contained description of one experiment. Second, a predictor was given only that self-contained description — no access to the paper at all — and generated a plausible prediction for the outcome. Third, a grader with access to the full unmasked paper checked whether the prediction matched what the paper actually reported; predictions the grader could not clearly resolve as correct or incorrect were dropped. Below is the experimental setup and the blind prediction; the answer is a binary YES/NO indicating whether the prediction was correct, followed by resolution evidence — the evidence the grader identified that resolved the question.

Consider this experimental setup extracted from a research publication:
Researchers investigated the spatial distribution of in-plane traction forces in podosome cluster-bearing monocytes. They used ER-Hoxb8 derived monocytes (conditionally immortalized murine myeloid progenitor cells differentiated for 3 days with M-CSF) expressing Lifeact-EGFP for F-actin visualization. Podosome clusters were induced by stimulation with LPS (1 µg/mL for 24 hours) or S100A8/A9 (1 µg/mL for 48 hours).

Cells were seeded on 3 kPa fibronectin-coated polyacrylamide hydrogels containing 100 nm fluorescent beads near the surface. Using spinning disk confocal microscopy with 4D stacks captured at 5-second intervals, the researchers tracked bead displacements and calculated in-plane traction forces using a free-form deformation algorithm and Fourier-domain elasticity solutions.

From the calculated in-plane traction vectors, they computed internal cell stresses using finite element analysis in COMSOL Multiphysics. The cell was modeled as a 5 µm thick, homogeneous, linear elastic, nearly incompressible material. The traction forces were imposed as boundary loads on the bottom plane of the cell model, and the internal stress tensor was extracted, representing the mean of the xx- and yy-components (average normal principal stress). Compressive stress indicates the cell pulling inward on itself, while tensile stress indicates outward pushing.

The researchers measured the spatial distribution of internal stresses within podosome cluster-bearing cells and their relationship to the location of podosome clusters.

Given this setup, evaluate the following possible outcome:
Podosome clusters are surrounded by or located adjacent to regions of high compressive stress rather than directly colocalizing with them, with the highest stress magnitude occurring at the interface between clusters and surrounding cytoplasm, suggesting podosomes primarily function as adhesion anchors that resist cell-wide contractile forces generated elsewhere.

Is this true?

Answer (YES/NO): NO